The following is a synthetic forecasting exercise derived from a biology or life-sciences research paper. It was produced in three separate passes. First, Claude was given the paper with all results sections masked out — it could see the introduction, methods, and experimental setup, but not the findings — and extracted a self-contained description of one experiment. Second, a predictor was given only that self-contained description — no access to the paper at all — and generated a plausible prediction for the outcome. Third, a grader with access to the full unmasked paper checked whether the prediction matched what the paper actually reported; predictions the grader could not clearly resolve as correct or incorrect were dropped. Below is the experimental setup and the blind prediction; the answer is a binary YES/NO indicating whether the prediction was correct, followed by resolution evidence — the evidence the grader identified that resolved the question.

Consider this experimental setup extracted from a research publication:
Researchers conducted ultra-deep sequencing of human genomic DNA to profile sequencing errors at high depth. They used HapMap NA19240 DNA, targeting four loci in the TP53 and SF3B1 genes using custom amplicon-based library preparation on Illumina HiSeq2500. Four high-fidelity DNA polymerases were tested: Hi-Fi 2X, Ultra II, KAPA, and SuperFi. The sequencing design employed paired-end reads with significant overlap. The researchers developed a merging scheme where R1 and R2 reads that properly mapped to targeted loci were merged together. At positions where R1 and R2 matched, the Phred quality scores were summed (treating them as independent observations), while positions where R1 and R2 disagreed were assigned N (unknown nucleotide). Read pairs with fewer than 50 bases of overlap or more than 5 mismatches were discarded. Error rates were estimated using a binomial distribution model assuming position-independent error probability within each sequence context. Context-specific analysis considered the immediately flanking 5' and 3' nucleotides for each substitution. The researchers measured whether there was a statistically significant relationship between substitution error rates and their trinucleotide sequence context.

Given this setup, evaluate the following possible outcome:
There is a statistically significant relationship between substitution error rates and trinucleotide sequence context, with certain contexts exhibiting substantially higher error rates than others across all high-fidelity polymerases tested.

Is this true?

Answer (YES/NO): YES